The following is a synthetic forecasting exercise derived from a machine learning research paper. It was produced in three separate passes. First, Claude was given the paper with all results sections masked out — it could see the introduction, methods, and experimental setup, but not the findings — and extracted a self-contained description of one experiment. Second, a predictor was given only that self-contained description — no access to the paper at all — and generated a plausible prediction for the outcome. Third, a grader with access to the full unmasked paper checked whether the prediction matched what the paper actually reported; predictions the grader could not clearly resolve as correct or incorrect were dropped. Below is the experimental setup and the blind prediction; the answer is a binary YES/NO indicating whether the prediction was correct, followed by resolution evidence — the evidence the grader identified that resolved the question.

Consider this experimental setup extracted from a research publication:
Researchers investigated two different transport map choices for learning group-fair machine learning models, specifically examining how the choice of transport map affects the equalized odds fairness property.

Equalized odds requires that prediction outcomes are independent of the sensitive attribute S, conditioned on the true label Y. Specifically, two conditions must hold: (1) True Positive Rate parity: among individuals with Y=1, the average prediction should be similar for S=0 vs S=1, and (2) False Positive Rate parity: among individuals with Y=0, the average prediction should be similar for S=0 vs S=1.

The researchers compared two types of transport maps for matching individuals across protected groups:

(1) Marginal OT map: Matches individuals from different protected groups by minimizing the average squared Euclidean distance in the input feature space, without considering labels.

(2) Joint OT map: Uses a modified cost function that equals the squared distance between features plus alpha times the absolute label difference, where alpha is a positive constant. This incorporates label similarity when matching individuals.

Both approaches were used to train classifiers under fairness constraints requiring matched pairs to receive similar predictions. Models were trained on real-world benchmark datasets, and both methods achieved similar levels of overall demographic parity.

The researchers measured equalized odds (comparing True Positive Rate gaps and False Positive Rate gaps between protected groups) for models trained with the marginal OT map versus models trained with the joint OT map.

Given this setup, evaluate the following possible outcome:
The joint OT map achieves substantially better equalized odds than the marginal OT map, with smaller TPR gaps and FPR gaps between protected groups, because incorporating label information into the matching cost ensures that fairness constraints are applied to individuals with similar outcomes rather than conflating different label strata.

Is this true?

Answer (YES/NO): NO